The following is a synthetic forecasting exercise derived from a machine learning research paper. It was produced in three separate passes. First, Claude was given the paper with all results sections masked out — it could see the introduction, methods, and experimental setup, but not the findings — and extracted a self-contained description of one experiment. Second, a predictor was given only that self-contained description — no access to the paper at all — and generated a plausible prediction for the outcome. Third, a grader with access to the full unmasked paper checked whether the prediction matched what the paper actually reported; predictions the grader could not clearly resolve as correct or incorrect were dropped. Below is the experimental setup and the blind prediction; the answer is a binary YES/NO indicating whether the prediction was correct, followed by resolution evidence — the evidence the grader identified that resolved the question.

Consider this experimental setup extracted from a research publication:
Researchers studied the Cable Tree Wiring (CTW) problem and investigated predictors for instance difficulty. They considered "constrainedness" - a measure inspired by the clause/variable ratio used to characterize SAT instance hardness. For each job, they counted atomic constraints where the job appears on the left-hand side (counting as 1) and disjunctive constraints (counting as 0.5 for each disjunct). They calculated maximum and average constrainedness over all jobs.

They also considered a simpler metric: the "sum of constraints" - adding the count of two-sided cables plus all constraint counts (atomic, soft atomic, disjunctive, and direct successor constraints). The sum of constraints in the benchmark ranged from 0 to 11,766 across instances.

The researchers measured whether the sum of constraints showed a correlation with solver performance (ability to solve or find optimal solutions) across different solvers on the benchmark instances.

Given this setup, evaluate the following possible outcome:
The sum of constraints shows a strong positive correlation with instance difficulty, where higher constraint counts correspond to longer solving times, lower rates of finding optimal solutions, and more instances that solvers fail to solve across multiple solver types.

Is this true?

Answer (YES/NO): NO